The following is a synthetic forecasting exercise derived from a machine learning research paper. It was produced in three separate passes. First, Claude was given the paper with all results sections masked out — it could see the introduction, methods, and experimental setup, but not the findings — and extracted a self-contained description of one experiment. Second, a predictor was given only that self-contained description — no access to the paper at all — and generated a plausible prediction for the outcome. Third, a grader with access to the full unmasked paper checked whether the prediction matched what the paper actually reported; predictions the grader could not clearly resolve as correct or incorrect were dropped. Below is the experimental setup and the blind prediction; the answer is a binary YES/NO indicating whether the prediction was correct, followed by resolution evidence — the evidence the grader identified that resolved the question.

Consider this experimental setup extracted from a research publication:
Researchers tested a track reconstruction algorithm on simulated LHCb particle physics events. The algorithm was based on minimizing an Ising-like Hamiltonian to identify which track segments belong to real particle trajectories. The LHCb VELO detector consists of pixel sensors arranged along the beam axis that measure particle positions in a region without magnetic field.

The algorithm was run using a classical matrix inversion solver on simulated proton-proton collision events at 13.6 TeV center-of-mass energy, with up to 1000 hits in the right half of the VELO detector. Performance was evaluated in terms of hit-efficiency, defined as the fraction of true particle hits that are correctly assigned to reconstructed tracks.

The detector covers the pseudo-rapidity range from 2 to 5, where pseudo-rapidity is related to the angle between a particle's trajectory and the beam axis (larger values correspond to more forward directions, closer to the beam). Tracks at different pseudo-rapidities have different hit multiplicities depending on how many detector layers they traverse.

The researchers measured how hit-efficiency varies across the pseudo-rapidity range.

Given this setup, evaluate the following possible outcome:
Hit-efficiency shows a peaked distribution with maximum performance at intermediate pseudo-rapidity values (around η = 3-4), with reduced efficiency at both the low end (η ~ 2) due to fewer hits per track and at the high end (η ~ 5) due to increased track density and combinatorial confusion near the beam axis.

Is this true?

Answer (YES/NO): NO